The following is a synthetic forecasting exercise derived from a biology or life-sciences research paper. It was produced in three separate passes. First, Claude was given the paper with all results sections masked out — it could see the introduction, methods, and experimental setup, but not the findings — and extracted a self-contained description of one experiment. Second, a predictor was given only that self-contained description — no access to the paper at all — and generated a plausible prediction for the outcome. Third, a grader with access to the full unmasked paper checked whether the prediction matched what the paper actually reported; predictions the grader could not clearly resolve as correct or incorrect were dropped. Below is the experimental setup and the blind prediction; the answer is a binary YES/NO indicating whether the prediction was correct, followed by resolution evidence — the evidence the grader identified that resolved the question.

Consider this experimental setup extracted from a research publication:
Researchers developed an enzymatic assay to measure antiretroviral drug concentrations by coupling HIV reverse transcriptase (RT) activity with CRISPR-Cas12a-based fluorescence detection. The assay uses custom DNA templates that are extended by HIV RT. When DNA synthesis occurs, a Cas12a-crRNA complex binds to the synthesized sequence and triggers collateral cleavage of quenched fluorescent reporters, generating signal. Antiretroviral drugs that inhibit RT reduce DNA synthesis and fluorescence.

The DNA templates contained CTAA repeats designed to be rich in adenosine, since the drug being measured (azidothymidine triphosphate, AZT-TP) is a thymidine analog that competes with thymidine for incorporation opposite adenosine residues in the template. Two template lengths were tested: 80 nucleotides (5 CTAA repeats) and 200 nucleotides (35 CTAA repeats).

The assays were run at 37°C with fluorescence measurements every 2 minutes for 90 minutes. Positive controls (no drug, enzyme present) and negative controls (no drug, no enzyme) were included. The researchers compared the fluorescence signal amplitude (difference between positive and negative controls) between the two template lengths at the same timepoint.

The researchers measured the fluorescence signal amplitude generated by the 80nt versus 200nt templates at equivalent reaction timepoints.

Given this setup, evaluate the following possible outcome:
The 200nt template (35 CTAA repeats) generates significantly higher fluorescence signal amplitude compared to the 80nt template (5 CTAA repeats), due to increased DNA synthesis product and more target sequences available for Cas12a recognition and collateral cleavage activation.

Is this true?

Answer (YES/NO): NO